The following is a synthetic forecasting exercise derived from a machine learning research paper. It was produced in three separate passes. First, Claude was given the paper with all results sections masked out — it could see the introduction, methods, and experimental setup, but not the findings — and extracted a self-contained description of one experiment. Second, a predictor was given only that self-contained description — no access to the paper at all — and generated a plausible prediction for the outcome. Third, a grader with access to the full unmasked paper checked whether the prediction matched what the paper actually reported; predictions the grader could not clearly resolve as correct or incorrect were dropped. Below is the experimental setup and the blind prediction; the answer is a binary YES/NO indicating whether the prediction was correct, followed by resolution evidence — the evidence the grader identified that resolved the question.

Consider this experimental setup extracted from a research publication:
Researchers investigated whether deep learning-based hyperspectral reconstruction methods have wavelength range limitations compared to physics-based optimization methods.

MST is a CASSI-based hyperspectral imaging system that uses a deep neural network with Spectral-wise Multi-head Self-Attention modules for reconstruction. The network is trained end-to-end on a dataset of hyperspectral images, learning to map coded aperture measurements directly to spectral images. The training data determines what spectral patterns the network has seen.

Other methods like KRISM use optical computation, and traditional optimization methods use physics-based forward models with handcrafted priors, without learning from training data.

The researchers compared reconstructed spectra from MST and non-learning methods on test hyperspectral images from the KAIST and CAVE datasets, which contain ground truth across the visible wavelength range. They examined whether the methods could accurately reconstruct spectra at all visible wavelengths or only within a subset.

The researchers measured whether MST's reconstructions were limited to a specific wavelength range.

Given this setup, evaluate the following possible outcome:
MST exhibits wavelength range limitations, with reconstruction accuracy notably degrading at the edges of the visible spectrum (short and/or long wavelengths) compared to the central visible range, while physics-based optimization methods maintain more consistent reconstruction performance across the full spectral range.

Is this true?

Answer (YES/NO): YES